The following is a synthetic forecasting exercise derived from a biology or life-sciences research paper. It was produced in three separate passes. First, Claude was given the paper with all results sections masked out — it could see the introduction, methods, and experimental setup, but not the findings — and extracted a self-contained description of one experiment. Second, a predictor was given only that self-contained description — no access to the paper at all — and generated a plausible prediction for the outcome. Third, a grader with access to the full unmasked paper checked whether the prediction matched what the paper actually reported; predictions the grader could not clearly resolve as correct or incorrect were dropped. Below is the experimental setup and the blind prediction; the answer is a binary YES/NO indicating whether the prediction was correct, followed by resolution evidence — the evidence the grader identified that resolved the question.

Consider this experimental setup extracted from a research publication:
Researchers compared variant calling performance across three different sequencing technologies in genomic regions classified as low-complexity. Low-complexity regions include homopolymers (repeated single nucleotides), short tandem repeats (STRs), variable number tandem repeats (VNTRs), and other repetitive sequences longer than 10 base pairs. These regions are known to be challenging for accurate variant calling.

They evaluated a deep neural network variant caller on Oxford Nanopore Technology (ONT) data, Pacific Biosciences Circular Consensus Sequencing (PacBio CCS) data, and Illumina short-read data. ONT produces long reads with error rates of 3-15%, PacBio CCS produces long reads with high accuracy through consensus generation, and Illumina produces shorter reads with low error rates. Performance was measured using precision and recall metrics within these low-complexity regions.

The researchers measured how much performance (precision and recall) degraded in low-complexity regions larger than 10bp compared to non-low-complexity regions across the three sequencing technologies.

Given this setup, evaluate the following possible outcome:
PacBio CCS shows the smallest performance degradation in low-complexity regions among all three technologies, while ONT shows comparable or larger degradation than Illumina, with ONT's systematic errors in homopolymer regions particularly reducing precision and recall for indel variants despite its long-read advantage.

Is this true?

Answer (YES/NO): NO